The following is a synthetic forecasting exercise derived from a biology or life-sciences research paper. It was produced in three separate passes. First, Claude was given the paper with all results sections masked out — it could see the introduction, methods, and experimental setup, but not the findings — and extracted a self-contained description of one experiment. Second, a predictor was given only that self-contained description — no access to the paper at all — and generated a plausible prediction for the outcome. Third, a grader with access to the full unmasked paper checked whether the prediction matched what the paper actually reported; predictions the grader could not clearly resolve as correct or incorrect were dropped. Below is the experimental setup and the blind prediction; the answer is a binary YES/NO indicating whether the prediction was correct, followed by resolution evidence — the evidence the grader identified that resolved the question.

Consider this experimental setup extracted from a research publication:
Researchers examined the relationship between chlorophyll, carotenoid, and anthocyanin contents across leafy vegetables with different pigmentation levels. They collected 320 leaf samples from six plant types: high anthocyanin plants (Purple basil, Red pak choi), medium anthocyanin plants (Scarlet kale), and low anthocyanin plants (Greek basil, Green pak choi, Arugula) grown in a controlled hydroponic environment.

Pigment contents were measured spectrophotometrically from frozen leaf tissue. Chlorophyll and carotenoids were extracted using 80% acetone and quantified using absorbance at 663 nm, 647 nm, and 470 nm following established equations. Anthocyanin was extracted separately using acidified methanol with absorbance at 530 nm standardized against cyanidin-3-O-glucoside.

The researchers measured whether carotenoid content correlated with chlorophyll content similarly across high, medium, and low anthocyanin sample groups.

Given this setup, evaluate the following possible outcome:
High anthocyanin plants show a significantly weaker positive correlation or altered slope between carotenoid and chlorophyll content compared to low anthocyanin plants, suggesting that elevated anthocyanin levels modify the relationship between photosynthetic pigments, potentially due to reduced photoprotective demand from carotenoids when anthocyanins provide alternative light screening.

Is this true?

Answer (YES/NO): NO